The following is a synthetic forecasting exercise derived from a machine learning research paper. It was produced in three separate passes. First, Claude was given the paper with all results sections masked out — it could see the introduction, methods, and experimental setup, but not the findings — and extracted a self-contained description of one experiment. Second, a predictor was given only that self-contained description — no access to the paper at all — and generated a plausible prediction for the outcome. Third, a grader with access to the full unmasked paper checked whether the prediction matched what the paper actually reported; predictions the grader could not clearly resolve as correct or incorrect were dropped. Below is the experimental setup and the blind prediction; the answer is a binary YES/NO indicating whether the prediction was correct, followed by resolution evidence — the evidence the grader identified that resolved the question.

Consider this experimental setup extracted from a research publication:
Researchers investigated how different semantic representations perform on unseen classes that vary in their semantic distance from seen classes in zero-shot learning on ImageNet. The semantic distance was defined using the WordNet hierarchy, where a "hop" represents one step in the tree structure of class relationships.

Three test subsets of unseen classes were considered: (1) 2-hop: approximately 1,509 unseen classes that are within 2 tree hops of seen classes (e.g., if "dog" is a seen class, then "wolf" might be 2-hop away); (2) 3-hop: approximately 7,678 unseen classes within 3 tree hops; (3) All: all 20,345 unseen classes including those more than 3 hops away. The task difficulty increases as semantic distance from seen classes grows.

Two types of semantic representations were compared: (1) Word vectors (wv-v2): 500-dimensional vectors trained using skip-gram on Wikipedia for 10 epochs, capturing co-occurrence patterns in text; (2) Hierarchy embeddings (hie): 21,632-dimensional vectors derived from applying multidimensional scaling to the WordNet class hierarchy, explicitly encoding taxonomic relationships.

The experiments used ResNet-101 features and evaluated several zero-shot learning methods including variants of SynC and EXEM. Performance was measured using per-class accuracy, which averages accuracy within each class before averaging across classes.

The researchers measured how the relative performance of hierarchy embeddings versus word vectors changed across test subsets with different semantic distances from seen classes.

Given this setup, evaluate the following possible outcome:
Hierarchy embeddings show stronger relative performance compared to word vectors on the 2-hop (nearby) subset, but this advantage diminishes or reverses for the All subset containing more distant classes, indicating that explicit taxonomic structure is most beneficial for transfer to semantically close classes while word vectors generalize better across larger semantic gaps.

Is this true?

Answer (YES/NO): YES